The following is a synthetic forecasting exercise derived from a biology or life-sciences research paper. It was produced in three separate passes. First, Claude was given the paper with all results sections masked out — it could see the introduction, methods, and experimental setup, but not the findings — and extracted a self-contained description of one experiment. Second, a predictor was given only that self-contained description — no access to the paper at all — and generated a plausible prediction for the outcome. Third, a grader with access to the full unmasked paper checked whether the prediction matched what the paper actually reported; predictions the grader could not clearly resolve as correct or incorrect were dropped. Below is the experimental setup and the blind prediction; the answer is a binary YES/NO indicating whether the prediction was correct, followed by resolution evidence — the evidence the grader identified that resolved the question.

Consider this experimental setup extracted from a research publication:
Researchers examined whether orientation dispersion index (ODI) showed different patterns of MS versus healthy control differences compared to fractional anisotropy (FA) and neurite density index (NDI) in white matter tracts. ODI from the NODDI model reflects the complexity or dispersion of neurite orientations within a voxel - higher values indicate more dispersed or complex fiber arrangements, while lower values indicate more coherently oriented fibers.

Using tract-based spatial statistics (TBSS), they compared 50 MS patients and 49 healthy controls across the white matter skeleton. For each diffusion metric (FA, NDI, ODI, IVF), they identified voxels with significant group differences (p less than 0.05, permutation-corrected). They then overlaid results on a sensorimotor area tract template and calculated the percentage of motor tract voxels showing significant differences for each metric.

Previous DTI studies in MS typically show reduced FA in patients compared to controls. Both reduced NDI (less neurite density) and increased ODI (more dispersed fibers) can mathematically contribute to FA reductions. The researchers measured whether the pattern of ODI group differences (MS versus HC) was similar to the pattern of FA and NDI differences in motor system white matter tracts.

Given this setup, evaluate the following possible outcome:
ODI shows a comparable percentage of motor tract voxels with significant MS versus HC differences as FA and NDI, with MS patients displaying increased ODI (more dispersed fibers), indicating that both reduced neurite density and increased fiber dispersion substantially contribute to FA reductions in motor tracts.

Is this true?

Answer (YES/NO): NO